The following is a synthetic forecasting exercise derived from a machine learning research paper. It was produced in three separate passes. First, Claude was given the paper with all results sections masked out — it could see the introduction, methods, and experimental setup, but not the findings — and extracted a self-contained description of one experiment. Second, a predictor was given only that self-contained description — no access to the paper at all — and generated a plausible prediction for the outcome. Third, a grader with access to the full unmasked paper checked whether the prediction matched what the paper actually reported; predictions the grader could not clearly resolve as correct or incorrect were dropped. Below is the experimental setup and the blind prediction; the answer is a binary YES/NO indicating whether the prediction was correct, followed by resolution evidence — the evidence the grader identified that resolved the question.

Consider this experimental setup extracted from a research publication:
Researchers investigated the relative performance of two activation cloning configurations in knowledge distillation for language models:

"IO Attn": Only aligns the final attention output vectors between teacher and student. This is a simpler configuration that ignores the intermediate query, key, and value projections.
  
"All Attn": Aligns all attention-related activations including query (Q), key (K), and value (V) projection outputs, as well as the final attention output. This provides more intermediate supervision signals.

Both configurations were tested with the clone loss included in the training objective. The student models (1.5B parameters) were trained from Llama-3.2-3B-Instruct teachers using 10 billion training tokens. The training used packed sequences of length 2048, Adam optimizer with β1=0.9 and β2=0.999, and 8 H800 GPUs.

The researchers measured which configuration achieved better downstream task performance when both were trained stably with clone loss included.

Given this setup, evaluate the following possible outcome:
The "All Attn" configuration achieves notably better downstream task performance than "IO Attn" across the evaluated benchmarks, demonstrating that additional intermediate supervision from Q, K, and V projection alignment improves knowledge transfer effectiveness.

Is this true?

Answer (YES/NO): NO